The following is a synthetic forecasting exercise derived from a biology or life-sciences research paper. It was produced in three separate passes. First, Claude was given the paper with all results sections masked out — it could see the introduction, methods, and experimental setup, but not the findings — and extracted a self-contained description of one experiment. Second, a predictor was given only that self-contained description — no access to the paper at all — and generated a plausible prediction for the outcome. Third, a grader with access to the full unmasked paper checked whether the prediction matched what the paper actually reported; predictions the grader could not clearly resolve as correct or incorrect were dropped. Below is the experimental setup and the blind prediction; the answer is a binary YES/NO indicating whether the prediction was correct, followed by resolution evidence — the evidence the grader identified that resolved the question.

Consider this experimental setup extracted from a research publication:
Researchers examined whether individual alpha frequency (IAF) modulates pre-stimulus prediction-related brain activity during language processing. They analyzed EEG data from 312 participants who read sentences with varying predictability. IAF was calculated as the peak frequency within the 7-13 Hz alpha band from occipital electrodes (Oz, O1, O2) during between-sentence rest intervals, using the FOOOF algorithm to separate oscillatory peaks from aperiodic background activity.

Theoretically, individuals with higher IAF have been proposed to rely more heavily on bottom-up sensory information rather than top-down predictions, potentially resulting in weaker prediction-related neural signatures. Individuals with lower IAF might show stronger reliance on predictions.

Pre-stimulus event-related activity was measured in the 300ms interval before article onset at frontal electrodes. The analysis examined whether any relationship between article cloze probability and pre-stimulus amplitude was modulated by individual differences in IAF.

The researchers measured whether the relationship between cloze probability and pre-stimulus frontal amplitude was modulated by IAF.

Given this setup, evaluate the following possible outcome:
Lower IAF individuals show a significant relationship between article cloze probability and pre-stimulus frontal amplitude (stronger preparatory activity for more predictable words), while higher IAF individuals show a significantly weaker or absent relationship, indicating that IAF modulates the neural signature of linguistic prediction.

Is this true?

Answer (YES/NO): NO